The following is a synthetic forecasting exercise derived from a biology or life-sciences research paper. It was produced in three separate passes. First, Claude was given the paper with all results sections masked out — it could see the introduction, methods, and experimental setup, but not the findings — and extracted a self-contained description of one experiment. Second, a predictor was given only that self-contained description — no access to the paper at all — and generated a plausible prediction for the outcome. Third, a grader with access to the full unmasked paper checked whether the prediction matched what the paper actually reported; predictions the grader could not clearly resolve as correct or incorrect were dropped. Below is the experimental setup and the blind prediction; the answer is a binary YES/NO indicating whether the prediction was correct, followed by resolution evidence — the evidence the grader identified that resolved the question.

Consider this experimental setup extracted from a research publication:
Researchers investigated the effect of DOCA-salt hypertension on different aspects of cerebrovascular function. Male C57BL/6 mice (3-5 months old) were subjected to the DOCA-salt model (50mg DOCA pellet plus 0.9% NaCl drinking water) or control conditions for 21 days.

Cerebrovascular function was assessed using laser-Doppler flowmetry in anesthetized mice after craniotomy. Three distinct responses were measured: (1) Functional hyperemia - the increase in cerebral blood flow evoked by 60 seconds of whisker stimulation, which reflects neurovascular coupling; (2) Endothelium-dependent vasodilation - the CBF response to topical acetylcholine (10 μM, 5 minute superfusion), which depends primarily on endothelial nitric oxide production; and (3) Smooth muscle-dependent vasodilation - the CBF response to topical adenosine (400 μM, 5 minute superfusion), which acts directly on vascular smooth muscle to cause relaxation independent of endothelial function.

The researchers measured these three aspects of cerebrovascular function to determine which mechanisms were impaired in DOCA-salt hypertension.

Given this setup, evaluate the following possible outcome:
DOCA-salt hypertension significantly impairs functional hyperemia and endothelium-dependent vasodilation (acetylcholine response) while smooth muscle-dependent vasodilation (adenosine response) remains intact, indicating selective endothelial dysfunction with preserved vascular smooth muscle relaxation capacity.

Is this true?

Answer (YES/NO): YES